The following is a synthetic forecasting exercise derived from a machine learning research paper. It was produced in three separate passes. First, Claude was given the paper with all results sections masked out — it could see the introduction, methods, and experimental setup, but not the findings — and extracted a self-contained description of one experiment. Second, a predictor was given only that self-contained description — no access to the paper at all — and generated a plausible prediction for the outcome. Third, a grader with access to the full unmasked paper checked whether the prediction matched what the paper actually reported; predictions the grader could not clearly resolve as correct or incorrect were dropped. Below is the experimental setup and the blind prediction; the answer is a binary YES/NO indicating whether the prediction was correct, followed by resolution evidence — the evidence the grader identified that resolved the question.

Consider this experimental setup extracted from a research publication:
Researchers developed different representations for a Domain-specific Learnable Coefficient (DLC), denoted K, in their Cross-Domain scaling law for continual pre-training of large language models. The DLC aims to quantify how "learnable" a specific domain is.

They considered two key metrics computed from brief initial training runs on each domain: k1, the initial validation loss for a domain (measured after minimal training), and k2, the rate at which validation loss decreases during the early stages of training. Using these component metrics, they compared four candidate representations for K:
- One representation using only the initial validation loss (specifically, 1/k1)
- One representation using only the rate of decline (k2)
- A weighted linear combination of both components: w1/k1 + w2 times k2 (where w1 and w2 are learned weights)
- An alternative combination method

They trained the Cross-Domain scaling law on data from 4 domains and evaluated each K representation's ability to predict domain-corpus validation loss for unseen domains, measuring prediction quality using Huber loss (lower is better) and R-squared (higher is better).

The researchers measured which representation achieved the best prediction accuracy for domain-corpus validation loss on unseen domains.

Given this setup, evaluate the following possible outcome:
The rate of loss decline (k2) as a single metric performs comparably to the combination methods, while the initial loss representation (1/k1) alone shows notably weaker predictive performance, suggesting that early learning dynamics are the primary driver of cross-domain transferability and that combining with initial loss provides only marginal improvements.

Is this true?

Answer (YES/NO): NO